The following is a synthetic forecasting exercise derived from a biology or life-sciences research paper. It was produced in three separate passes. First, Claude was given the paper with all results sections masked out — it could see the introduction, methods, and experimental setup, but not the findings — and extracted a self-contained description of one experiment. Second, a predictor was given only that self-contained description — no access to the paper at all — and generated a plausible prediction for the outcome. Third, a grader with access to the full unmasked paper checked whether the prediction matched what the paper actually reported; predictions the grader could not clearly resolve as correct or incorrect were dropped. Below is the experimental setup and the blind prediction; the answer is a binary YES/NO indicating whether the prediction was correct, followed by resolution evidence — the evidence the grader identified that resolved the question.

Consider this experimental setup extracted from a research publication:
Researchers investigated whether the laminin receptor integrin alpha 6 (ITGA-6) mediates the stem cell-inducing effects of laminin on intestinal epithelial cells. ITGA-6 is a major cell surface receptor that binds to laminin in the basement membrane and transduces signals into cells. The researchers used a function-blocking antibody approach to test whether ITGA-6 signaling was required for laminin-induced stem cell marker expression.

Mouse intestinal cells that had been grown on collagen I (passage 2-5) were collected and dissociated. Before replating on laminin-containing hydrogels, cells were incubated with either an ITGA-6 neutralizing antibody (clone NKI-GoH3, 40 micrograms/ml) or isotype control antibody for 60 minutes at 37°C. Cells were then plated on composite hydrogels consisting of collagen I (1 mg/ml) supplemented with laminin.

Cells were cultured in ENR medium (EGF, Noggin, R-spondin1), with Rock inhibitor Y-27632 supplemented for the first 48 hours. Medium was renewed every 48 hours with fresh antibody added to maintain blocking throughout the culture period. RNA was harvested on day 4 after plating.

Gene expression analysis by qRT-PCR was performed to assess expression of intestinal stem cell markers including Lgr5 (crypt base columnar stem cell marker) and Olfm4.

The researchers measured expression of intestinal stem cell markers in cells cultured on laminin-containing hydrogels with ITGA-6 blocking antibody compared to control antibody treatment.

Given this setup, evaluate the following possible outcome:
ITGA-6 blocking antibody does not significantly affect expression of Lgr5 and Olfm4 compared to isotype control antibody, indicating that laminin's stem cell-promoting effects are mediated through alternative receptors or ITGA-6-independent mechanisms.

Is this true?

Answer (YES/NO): NO